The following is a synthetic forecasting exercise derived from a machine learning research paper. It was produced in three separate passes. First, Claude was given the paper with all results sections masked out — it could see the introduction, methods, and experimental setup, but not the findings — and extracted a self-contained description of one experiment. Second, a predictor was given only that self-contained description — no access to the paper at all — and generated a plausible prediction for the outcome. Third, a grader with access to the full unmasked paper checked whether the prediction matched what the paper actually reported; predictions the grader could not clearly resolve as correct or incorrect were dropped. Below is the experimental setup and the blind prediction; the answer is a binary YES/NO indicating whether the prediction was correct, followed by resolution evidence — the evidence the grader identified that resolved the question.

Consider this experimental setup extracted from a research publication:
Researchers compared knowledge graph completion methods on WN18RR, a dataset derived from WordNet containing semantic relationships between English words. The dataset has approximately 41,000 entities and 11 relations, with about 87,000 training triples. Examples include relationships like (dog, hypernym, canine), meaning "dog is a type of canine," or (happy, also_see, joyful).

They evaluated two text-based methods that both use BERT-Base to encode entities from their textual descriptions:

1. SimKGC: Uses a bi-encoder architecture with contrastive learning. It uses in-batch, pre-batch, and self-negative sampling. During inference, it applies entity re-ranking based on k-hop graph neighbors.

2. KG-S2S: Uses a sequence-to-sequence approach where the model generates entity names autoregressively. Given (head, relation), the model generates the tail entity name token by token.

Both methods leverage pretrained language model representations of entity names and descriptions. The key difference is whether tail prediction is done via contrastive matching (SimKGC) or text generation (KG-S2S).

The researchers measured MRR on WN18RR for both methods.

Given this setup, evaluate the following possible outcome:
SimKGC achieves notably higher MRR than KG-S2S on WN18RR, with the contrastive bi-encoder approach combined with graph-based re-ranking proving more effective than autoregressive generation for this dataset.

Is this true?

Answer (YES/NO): YES